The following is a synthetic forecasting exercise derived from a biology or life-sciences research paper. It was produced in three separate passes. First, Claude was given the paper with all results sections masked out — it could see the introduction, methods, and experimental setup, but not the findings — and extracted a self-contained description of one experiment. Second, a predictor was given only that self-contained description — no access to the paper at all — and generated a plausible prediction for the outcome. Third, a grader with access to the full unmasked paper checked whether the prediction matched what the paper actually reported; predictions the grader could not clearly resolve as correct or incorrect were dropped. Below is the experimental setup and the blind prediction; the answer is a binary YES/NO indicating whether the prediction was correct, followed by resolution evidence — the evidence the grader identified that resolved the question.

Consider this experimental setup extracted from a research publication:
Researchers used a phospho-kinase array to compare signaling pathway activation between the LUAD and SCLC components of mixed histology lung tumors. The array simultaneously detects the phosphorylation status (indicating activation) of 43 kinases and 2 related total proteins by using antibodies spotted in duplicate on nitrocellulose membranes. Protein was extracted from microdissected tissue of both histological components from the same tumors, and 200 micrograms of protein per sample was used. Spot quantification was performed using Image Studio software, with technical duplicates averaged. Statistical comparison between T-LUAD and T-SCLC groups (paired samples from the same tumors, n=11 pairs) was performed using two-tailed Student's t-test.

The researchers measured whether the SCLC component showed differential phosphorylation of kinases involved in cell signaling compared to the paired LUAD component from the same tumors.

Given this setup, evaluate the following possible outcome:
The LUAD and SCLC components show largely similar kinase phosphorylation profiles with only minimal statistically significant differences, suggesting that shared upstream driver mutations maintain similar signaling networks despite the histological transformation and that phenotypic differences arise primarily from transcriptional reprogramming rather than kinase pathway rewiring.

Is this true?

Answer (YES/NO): NO